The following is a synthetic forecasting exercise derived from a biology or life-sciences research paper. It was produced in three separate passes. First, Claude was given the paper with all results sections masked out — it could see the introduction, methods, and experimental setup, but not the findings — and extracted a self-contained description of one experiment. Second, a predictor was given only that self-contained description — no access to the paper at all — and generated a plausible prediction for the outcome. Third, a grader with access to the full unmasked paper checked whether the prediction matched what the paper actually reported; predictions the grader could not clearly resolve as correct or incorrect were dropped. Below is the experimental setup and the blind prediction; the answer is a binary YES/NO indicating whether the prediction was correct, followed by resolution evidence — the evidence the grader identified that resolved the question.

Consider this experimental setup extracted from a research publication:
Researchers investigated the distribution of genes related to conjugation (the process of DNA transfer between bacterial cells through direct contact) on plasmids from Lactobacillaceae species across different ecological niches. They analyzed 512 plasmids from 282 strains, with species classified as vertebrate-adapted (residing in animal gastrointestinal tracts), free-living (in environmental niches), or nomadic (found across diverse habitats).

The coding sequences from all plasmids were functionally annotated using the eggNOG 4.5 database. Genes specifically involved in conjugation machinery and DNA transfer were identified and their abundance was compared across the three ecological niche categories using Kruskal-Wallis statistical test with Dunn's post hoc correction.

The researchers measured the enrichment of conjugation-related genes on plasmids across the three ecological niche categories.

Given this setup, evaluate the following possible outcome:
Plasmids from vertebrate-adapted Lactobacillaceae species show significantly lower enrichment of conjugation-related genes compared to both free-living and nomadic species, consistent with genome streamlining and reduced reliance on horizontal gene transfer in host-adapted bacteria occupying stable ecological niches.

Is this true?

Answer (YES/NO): NO